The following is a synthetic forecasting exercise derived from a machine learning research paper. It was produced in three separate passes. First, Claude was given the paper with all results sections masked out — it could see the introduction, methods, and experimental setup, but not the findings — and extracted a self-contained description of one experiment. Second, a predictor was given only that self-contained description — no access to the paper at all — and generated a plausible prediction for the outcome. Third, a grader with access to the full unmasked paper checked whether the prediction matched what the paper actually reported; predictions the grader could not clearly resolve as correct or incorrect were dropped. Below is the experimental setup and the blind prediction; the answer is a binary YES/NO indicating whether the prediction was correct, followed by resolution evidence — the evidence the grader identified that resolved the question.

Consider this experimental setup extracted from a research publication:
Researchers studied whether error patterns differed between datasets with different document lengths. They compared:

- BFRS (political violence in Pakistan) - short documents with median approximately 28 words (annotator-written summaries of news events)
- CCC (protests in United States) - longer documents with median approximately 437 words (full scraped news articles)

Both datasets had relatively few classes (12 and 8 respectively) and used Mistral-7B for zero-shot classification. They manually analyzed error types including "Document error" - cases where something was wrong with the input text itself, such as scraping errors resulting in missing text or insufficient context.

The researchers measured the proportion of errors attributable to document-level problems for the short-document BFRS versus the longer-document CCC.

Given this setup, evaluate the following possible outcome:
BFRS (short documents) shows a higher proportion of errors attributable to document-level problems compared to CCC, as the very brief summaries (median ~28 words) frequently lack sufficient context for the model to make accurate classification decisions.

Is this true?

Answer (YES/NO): NO